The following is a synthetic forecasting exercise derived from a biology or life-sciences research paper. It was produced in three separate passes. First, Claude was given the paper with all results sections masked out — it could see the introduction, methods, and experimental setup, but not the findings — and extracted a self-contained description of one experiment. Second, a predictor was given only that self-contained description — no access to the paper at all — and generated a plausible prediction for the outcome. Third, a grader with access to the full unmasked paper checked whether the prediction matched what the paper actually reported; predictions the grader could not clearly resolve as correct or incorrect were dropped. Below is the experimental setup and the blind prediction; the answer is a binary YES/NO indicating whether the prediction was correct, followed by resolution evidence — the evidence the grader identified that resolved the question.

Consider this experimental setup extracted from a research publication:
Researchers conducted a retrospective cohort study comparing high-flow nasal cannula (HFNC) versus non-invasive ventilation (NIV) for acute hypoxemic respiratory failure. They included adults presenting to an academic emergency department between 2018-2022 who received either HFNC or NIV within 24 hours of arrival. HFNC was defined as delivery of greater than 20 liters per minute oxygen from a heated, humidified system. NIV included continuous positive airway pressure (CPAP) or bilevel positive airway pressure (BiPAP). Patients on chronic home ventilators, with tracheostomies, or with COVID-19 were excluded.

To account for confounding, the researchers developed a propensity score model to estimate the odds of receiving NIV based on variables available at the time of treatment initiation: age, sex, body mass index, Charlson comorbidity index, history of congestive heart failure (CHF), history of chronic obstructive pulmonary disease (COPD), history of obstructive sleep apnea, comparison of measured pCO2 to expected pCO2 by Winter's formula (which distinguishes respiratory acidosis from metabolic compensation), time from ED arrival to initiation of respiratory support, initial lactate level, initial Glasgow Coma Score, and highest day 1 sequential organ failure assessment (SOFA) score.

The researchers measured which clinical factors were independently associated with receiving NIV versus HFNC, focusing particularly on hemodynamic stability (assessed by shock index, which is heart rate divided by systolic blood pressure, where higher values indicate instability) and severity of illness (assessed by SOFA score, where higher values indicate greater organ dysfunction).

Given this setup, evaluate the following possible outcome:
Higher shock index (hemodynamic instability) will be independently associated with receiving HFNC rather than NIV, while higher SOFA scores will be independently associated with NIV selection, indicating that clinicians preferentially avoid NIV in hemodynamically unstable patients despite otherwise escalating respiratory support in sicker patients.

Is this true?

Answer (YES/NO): NO